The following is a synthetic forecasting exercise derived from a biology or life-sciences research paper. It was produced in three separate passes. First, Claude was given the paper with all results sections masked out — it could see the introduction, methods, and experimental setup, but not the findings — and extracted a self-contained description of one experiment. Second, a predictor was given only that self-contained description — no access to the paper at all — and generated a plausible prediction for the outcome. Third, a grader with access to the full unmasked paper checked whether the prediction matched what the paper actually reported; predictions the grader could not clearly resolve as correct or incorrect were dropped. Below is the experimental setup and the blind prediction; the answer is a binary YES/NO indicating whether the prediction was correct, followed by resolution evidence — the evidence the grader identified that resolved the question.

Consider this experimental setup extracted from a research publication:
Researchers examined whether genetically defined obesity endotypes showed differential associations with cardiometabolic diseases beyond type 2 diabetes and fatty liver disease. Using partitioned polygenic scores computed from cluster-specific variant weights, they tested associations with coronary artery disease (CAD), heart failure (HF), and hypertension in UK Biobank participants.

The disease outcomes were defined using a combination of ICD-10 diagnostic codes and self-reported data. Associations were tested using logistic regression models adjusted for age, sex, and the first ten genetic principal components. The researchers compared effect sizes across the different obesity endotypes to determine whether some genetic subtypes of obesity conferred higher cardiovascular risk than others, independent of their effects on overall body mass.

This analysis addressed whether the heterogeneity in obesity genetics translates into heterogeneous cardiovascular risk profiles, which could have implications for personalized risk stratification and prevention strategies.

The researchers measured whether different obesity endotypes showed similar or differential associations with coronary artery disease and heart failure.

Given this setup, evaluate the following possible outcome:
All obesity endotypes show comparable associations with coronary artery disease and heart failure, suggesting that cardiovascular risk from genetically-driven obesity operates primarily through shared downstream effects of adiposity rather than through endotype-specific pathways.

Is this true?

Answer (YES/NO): NO